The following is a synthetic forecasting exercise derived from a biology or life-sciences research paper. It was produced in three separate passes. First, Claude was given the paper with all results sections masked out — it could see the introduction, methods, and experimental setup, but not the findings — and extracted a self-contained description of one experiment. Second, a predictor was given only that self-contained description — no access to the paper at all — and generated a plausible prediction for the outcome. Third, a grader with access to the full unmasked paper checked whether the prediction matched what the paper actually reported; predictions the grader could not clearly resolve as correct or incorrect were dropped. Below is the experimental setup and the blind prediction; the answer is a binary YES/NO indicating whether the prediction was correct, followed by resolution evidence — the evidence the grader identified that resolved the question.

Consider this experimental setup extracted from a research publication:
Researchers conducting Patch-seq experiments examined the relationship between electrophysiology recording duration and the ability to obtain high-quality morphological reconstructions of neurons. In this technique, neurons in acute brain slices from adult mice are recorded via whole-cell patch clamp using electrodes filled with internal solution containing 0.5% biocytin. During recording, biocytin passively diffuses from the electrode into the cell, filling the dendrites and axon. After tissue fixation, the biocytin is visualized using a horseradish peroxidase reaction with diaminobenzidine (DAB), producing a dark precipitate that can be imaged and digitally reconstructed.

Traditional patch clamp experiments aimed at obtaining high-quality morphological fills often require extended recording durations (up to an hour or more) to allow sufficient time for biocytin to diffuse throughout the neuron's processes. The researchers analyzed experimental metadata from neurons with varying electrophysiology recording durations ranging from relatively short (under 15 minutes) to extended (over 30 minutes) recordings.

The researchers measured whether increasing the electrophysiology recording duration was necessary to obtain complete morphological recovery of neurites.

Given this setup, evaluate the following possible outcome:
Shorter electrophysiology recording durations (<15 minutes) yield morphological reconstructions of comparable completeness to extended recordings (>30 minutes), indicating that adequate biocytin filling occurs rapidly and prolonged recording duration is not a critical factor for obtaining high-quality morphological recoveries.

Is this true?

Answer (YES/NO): YES